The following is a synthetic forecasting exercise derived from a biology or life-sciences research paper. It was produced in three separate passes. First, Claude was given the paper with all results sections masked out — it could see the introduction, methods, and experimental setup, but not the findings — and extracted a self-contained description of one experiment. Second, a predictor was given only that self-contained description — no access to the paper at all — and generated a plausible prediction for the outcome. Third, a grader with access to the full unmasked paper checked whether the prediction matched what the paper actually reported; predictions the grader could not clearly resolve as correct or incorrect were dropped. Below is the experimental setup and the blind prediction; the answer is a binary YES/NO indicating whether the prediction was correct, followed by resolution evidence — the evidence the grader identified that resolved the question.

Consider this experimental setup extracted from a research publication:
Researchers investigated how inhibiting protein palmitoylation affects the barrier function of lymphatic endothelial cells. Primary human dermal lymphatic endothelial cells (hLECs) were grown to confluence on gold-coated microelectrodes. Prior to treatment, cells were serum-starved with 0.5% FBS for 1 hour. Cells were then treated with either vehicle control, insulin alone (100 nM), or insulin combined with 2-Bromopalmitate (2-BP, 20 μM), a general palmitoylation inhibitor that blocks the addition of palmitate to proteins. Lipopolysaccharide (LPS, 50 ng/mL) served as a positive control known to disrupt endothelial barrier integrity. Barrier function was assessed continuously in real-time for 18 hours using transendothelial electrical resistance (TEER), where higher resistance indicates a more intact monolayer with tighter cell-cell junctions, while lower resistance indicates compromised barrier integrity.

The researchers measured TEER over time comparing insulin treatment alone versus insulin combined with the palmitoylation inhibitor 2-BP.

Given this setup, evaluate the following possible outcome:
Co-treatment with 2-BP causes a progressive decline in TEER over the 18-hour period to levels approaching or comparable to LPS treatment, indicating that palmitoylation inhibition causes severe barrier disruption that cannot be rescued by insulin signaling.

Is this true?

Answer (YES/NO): NO